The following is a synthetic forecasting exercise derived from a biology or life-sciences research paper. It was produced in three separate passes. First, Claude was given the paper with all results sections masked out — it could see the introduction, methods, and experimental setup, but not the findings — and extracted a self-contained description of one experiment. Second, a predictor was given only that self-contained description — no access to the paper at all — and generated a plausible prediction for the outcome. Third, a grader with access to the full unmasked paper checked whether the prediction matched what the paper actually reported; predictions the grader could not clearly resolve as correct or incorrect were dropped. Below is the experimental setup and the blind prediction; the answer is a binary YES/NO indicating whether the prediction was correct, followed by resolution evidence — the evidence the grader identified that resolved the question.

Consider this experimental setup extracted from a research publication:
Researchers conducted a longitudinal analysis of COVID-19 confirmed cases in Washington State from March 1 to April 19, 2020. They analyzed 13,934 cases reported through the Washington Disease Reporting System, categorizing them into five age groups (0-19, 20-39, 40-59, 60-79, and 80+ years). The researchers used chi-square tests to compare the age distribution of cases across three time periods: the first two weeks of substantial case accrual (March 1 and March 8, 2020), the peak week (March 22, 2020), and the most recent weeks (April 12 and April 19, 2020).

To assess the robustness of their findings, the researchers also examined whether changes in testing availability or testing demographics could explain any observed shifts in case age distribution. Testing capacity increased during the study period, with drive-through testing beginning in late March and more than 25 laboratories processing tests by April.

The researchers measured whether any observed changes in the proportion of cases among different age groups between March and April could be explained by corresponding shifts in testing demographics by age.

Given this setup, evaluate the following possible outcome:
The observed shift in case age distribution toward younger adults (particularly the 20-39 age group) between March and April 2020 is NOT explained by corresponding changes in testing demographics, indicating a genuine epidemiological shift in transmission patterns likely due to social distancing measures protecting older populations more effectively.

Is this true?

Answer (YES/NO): YES